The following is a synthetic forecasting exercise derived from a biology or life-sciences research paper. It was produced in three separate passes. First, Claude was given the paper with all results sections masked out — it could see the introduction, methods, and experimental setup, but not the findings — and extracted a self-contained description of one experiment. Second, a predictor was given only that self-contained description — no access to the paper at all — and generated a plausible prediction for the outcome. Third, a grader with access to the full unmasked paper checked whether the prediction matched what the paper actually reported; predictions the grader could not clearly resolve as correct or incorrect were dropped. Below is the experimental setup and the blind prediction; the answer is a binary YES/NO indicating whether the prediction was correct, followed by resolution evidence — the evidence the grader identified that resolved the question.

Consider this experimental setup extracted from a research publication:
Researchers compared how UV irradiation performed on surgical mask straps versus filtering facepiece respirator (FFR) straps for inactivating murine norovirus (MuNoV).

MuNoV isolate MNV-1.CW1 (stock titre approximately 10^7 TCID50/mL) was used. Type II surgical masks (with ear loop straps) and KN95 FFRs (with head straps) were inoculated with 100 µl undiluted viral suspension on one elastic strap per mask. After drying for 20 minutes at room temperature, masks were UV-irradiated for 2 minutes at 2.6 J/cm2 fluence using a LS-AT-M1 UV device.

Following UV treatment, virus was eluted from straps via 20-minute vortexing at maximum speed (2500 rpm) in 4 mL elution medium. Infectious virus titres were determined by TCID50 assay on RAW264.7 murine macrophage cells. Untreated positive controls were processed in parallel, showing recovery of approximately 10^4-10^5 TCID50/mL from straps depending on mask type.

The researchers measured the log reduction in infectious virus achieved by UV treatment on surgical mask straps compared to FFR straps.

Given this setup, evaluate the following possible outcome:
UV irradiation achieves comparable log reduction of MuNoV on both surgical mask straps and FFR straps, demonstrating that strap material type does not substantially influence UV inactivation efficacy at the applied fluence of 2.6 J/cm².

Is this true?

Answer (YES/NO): YES